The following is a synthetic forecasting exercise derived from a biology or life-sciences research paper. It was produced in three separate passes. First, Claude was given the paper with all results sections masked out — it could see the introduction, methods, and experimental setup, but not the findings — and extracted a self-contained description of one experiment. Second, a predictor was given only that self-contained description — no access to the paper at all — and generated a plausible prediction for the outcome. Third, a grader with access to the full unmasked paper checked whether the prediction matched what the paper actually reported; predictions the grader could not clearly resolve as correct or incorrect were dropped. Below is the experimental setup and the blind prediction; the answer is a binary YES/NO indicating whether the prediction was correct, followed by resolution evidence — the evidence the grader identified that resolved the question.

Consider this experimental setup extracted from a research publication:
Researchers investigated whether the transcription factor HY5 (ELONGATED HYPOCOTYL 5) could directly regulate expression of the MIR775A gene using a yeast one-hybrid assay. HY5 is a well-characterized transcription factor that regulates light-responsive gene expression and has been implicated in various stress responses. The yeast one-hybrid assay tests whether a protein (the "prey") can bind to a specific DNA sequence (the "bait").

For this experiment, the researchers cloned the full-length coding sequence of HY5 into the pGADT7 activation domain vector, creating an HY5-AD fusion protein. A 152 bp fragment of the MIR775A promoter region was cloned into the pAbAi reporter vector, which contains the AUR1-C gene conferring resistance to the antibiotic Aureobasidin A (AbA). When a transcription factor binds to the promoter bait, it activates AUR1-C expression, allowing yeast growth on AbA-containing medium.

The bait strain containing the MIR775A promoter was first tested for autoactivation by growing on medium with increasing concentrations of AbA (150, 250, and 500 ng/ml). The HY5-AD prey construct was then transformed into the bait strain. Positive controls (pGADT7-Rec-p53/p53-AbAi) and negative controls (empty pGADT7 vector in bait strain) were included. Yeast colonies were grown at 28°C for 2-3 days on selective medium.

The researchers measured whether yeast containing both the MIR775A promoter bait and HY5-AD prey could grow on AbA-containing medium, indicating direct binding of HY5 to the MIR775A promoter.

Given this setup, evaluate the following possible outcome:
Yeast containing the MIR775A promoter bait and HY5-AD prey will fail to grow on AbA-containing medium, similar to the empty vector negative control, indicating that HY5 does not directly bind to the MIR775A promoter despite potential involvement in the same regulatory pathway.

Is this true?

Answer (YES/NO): NO